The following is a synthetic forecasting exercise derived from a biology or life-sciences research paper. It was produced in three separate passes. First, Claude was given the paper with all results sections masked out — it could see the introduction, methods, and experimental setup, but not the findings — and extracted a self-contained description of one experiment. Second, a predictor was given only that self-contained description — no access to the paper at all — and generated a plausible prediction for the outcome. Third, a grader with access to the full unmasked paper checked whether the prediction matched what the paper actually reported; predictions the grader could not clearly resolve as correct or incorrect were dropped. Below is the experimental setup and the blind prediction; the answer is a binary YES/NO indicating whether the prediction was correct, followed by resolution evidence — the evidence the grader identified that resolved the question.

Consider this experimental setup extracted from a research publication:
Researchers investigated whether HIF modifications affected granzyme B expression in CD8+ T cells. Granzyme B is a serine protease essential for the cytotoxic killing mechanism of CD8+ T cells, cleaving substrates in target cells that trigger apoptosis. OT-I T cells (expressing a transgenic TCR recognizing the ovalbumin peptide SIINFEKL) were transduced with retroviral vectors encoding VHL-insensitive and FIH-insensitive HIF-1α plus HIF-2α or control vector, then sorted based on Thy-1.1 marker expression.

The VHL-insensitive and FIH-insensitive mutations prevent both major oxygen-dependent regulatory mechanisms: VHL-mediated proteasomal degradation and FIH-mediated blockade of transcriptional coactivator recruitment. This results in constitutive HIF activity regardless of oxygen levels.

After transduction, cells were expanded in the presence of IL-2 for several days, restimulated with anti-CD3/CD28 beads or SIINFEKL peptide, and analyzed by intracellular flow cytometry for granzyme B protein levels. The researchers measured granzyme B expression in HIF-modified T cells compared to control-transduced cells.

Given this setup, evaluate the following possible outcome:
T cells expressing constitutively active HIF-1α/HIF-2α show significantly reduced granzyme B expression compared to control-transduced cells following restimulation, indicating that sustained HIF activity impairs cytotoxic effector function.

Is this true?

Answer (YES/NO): NO